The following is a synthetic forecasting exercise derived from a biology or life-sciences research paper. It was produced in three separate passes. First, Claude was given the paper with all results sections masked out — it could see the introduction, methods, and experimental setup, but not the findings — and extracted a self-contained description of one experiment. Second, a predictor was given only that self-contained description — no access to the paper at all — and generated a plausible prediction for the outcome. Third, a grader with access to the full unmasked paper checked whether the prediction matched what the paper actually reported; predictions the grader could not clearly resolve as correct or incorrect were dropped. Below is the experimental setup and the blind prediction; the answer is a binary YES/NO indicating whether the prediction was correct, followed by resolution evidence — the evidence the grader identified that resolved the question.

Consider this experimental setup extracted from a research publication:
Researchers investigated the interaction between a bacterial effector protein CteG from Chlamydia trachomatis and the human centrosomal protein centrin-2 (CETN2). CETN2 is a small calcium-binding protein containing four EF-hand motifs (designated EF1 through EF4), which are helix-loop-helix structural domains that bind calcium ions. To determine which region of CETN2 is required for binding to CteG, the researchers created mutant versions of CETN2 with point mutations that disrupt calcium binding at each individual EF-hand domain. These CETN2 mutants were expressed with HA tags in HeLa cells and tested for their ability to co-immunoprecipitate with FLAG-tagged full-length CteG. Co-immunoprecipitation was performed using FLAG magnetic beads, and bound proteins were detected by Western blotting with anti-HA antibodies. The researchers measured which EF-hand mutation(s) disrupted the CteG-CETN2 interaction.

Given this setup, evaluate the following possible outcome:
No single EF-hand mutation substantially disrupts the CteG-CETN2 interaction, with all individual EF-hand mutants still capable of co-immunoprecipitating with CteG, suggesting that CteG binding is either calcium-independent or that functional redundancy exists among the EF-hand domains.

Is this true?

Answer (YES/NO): NO